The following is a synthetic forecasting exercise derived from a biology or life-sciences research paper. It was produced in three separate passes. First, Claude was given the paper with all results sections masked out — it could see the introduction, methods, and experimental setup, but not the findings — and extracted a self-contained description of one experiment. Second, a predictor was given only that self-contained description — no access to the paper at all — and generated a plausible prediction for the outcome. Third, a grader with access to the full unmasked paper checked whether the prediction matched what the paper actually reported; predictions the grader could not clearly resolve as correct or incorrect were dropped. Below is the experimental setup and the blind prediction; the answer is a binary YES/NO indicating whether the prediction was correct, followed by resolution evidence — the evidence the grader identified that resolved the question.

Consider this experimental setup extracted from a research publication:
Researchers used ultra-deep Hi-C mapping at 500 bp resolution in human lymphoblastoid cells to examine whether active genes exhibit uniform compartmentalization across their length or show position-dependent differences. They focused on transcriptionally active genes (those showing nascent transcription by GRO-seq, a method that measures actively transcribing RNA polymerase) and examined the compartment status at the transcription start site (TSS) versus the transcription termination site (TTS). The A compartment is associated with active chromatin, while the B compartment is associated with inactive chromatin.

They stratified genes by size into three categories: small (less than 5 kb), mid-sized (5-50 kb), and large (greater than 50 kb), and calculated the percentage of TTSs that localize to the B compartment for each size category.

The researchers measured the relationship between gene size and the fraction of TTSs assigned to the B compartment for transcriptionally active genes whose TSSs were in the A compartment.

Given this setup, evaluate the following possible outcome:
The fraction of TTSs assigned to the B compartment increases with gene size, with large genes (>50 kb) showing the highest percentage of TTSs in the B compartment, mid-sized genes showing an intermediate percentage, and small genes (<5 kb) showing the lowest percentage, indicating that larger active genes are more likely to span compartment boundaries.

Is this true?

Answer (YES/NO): YES